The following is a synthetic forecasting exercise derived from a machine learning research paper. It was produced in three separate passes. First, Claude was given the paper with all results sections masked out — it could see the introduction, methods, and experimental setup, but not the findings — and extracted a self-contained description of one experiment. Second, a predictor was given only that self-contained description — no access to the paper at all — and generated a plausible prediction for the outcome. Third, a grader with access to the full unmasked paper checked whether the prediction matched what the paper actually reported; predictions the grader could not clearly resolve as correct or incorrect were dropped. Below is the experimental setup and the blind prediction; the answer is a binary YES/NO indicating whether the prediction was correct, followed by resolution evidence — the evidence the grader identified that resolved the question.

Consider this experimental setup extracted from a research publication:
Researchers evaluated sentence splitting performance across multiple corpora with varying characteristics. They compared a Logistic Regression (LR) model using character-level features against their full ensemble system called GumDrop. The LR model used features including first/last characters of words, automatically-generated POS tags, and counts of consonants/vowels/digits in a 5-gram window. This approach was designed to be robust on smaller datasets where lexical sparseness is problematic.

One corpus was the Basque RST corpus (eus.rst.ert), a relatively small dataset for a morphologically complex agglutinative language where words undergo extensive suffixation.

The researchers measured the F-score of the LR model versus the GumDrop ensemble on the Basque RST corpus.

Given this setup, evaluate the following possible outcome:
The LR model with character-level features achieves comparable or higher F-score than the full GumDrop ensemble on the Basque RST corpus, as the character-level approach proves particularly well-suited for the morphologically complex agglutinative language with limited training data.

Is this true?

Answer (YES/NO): YES